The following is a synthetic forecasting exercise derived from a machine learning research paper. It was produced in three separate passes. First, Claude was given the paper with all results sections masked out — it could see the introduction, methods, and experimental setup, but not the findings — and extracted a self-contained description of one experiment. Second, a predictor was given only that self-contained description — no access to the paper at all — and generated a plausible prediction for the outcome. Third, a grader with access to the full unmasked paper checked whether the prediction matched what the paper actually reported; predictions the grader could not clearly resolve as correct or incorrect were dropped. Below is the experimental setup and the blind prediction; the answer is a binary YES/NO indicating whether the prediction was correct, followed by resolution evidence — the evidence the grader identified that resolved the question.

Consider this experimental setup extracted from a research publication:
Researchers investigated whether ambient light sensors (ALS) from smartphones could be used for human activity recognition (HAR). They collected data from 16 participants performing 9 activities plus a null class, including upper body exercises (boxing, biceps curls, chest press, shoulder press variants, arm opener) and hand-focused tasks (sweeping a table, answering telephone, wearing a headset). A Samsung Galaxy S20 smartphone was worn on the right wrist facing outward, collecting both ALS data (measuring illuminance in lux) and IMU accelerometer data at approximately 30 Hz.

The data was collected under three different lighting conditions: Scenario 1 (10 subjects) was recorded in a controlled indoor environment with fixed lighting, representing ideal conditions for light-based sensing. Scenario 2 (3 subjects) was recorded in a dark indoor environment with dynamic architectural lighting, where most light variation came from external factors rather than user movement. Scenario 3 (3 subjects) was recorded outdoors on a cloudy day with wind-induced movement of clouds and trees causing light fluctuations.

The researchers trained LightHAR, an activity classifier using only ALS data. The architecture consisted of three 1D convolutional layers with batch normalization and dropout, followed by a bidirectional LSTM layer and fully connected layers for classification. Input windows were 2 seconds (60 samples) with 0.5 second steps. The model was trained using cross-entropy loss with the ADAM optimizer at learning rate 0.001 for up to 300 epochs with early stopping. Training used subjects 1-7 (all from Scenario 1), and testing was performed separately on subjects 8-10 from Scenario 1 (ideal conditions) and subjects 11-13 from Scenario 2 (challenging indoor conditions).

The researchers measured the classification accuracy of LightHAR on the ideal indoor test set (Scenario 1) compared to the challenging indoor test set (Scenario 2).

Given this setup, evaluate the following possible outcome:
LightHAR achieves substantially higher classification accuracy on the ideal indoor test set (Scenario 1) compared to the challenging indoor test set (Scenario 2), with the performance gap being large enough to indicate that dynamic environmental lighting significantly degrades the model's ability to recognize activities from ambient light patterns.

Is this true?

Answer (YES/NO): YES